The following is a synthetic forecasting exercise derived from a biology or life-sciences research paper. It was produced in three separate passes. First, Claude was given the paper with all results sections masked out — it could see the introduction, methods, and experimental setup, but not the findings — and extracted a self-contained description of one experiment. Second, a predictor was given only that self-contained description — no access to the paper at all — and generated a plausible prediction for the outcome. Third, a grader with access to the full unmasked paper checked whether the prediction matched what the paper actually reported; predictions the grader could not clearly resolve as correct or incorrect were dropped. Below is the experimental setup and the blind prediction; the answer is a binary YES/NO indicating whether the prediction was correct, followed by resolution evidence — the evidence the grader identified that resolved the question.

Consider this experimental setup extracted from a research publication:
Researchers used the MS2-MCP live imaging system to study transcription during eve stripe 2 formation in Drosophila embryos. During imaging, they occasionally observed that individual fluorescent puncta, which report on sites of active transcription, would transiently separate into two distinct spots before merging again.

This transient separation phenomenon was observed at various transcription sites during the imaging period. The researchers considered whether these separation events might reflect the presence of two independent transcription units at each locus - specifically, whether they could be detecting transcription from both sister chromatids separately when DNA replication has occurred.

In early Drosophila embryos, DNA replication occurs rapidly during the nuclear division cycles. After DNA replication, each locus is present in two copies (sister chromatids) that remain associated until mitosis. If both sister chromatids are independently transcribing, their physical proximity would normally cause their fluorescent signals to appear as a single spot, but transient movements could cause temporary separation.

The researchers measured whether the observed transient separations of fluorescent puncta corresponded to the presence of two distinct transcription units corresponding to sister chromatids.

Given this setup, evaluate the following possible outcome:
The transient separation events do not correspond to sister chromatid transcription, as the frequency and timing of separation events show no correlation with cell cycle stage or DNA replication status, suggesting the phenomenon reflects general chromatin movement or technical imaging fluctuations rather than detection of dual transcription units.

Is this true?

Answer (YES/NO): NO